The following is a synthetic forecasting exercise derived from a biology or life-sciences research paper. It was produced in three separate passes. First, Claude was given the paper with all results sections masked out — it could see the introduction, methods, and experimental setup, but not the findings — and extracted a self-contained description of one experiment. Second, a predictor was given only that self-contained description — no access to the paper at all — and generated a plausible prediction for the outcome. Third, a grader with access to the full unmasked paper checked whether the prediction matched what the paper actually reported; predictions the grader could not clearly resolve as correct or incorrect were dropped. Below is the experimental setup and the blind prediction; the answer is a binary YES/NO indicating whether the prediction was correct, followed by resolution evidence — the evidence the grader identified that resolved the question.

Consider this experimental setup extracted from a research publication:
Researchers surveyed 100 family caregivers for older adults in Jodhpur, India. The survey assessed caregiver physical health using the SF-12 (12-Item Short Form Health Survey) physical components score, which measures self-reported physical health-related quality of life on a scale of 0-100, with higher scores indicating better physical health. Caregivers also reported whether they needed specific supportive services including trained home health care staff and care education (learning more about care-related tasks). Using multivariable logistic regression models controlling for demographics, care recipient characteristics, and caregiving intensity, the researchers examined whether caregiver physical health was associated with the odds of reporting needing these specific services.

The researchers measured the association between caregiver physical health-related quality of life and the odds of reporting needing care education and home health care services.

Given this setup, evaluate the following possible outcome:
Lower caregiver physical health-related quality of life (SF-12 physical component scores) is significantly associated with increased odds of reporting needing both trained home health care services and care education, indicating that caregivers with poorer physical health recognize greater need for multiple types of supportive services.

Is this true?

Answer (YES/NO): YES